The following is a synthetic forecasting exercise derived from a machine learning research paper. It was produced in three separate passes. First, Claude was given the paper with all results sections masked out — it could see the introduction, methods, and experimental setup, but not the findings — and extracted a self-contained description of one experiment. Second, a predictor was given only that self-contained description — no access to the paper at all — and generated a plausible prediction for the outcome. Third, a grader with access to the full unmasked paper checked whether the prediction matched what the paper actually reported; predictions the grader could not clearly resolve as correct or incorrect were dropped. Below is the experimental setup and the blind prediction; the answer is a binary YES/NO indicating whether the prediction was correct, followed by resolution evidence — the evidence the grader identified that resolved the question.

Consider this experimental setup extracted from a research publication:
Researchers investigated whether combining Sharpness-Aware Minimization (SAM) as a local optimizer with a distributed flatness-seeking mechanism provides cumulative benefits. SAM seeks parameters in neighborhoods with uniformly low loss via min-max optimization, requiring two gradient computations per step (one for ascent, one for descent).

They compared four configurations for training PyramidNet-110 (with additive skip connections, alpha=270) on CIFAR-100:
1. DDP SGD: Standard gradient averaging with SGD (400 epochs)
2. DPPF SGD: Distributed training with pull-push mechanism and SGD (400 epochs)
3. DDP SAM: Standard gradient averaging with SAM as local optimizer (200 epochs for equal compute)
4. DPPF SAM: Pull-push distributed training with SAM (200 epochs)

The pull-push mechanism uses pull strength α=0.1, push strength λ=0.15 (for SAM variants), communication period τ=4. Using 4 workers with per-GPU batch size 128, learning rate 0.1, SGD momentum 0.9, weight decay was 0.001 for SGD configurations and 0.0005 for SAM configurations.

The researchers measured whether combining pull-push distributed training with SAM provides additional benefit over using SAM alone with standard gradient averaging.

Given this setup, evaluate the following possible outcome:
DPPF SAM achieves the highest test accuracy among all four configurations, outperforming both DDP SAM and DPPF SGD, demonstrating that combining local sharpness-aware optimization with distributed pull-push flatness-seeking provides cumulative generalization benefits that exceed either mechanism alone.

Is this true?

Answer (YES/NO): YES